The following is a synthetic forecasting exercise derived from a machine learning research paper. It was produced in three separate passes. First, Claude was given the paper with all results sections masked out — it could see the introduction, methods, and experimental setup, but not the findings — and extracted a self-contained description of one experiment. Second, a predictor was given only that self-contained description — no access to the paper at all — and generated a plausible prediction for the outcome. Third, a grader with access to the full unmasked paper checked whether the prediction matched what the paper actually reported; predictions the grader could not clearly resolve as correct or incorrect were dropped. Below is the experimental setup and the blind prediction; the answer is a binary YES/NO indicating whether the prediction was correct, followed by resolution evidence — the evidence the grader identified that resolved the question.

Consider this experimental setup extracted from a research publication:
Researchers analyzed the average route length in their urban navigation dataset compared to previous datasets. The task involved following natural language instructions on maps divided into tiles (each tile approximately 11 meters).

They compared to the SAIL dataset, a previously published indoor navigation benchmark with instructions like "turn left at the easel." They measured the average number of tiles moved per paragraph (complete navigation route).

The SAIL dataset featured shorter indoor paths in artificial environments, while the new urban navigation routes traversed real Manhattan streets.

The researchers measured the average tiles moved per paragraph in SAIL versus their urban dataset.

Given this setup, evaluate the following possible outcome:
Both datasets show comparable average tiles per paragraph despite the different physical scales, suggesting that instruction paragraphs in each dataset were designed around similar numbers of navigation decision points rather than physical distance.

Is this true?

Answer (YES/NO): NO